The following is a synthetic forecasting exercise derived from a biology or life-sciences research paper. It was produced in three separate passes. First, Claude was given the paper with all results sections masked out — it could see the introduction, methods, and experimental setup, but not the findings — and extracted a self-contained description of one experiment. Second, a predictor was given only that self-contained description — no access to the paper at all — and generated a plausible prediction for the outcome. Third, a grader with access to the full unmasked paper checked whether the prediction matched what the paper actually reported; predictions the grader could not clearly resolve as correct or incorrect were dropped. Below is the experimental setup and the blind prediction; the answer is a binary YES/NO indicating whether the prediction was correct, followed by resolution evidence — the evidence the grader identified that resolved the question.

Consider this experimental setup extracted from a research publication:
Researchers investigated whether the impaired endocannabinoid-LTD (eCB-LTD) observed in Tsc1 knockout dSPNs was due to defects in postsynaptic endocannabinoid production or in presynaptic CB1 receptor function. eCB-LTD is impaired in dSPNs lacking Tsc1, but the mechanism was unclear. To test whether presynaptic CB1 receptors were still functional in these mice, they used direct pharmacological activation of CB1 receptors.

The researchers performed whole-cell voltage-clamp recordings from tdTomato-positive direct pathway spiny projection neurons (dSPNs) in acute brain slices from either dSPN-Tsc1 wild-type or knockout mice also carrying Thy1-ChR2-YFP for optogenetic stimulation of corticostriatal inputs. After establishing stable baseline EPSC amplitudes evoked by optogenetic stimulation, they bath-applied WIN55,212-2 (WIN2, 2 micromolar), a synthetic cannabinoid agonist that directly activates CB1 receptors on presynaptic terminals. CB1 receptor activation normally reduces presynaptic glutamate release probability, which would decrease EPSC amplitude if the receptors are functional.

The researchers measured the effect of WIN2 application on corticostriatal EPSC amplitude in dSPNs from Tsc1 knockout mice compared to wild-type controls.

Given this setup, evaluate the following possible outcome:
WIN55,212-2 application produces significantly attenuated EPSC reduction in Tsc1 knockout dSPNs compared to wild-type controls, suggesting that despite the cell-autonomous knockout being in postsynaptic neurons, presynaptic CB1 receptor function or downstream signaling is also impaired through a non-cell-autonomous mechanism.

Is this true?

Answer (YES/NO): NO